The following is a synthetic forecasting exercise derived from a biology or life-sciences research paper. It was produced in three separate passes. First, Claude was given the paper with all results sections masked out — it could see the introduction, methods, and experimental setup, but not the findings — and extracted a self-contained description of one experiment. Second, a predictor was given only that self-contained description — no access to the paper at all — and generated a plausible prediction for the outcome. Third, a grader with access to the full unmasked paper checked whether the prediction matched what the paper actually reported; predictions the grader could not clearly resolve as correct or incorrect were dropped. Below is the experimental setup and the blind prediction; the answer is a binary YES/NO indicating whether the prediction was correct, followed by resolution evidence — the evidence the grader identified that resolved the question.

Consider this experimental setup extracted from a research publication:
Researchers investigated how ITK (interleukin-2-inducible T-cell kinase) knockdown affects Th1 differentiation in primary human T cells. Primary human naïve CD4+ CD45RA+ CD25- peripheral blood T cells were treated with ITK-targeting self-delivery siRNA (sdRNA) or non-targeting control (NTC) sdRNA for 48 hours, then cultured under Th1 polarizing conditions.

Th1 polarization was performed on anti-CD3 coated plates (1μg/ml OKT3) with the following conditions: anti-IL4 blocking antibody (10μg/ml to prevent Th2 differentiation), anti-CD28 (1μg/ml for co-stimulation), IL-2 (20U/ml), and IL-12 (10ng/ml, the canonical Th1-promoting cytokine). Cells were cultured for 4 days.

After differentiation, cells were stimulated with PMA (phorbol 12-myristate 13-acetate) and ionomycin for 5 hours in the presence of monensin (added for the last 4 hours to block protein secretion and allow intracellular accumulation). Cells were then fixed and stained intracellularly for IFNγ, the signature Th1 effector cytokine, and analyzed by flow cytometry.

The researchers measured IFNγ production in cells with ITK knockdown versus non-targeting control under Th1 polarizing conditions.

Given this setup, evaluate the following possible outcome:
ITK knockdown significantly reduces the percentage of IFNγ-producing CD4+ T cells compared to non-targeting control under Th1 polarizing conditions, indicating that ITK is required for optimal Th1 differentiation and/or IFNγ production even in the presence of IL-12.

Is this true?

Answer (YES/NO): NO